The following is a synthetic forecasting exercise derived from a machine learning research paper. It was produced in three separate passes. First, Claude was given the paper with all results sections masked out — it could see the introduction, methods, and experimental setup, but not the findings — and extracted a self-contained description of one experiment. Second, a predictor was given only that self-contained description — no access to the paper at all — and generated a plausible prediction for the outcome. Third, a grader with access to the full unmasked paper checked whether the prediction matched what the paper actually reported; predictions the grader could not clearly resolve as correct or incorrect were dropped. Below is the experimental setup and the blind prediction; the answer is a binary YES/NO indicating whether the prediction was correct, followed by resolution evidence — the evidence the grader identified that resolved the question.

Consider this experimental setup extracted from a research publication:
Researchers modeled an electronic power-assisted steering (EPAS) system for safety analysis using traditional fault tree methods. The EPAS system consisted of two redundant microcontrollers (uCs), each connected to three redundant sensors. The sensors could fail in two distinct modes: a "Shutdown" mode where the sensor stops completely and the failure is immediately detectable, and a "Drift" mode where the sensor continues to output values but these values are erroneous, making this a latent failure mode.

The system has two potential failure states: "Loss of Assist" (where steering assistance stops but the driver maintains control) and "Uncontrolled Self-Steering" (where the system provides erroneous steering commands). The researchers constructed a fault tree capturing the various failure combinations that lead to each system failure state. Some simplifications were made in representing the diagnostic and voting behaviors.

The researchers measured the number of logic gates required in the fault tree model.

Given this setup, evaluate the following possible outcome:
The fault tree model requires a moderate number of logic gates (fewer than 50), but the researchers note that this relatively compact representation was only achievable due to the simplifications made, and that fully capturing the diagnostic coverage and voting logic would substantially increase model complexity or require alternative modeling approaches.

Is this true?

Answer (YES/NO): NO